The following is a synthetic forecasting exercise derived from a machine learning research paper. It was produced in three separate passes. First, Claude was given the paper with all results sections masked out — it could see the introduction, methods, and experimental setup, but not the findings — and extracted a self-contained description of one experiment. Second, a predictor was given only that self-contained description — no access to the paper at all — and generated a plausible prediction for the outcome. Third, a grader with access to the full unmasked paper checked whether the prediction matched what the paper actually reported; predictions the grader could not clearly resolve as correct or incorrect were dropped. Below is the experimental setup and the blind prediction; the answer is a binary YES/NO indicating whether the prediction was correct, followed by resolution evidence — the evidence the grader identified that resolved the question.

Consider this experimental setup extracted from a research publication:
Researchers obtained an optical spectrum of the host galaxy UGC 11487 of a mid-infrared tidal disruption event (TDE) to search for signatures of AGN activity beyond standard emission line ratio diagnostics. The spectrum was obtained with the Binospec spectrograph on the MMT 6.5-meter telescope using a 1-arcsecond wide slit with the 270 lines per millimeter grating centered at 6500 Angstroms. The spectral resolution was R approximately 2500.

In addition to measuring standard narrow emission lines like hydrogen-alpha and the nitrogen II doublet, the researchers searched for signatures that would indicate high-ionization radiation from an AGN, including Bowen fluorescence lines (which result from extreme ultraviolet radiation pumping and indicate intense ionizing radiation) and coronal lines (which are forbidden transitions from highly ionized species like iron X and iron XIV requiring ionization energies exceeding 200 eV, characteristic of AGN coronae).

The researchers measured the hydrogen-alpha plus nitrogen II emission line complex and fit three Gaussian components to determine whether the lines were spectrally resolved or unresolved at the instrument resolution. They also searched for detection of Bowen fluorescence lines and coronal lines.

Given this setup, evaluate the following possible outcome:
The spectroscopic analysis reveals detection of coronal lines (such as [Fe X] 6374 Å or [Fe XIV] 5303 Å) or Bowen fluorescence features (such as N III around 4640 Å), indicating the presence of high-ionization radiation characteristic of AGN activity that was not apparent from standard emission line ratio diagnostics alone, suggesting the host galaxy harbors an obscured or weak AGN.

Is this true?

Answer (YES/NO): NO